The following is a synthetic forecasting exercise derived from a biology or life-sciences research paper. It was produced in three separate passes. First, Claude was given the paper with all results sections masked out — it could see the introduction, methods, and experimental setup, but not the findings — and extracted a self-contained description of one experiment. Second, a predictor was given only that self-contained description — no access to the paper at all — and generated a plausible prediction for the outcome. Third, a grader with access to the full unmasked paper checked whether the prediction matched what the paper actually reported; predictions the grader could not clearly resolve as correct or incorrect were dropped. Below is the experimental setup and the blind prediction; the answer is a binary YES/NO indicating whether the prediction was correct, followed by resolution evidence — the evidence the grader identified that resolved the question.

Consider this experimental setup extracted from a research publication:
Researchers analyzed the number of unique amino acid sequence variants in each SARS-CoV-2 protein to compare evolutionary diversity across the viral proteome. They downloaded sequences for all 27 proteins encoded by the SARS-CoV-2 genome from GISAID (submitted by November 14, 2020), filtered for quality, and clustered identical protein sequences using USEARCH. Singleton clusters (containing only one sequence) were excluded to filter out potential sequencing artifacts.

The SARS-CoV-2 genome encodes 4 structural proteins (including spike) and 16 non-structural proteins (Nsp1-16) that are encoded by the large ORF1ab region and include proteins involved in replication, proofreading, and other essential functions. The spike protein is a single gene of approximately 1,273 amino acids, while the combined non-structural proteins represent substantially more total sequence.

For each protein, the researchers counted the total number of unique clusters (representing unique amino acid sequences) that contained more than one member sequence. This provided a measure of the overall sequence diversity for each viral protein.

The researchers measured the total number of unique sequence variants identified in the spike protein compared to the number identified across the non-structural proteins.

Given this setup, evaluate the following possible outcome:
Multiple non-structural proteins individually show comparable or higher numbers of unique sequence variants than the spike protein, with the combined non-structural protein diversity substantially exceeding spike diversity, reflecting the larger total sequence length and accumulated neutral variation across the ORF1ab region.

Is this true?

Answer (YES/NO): NO